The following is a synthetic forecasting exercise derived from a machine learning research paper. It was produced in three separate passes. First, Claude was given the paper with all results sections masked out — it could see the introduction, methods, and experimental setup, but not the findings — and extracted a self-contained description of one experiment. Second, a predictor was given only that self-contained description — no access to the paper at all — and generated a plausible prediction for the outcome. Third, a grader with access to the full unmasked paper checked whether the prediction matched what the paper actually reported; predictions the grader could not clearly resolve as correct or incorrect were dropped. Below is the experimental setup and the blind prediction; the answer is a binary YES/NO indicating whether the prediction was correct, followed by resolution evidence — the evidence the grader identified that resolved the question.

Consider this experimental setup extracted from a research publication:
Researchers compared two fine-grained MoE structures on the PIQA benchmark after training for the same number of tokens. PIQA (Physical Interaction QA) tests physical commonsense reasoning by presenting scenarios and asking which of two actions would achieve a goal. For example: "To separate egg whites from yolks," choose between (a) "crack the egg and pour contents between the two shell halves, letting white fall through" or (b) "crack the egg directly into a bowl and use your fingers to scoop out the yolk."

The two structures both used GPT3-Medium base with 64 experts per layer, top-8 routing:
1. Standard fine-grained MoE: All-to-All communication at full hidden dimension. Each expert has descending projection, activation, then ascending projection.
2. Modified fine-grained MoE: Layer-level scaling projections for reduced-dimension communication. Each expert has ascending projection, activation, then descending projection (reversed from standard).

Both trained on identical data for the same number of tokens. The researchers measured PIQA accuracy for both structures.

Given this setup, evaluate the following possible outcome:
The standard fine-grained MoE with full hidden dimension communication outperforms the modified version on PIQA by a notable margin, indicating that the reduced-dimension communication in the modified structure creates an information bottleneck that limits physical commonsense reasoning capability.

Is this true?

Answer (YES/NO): NO